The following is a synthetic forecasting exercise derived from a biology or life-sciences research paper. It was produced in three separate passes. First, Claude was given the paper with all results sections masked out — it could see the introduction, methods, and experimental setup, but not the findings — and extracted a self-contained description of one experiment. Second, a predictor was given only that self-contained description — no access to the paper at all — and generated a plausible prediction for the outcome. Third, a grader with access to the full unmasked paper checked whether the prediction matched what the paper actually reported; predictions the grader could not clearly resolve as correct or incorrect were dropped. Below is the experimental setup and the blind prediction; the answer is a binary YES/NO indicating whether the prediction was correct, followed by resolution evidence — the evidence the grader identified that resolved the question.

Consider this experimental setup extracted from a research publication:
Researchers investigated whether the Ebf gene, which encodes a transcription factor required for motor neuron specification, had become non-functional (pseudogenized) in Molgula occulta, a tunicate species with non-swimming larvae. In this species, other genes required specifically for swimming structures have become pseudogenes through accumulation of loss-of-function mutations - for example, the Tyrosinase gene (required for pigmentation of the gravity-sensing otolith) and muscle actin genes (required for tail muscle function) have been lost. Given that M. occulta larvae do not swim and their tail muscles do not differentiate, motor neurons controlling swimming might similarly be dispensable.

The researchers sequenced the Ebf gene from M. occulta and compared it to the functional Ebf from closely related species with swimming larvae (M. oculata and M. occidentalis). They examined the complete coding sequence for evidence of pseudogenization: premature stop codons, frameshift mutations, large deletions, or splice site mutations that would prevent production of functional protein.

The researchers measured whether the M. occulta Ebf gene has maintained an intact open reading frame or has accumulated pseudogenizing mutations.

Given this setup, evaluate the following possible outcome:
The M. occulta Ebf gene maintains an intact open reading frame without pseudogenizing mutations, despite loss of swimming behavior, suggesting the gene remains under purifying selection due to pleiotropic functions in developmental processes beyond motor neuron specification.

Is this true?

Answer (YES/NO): YES